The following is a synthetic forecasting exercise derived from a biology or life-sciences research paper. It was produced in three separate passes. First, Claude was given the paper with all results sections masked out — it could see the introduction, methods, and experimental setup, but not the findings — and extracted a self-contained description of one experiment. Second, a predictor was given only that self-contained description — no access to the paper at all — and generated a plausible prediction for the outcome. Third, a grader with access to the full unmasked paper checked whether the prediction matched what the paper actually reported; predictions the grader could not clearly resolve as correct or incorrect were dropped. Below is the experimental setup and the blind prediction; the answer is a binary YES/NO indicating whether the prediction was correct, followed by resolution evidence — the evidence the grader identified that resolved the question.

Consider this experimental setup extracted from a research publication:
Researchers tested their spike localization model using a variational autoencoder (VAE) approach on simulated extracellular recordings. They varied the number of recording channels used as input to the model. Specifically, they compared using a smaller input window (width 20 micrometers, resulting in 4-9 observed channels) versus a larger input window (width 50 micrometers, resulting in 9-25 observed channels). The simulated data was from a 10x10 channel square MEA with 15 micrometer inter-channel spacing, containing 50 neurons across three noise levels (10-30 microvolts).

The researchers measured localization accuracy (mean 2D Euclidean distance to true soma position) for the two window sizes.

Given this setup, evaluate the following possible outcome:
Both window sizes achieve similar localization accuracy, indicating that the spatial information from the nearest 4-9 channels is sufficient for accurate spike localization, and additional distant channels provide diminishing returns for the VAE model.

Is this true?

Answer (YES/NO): NO